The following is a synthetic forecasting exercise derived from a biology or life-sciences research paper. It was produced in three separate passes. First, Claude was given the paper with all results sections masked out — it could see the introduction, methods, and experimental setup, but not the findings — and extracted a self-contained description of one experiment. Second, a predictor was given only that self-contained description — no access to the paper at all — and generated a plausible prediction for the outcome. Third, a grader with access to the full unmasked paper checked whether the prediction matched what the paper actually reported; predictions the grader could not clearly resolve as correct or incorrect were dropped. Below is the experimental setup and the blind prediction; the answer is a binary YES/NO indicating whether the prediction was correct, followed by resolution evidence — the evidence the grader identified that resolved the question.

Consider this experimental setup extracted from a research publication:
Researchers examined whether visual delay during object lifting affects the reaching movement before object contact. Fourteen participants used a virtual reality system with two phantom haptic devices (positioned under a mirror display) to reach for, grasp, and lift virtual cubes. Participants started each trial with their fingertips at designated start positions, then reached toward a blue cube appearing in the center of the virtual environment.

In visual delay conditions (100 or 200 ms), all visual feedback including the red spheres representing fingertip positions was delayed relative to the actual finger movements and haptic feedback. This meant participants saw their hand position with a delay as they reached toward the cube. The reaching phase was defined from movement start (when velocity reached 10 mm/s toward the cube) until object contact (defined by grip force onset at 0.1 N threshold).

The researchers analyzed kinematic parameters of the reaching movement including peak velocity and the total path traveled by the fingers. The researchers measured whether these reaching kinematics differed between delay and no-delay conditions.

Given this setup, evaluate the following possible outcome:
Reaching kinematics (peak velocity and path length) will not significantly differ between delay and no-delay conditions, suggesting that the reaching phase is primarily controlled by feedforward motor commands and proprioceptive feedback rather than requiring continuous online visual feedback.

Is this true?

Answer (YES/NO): NO